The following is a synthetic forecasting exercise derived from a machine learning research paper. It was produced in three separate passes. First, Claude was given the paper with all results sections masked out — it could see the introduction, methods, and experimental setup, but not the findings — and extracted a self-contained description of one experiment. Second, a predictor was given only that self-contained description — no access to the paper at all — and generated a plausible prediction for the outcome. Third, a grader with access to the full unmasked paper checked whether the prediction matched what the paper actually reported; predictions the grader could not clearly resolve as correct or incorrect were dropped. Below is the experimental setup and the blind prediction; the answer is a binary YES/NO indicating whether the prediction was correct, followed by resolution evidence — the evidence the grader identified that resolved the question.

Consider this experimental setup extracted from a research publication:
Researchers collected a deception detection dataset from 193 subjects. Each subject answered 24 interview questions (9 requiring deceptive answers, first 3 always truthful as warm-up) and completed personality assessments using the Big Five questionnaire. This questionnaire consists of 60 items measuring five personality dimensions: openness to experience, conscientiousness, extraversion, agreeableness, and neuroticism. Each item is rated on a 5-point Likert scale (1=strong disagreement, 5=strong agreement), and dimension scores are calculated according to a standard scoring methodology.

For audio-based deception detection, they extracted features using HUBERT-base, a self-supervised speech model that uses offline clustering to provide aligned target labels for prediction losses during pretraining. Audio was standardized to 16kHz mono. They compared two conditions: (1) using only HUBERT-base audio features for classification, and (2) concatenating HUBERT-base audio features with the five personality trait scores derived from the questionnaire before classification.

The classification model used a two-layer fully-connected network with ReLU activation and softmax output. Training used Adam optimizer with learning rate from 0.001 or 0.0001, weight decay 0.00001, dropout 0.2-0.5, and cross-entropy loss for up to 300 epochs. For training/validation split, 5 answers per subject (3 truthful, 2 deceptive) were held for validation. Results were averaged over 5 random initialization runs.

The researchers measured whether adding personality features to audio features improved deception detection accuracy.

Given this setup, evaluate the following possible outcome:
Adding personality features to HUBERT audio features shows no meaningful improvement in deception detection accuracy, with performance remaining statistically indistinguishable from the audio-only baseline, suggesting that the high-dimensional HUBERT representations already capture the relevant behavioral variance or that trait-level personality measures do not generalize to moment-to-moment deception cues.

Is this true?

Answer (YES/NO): NO